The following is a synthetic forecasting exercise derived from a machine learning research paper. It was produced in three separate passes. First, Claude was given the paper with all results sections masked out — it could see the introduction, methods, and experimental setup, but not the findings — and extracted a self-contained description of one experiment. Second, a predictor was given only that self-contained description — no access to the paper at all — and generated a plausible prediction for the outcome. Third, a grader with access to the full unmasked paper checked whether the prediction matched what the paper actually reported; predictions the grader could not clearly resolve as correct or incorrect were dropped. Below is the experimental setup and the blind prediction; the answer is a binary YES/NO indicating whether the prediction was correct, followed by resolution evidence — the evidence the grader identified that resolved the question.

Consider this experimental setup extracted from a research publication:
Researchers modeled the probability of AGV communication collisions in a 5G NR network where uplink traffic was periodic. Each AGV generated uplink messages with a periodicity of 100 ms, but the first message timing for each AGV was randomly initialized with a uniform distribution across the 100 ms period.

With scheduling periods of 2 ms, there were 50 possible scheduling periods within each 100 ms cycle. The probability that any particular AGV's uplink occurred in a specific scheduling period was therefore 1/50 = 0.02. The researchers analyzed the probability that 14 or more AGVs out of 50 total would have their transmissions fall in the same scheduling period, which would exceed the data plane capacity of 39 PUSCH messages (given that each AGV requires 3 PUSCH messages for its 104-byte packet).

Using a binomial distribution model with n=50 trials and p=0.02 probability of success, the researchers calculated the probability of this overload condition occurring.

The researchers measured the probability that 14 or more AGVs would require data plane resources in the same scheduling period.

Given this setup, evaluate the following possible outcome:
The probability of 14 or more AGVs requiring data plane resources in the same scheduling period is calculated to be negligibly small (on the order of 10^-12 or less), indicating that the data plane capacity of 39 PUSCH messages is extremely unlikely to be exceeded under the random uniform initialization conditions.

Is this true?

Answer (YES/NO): YES